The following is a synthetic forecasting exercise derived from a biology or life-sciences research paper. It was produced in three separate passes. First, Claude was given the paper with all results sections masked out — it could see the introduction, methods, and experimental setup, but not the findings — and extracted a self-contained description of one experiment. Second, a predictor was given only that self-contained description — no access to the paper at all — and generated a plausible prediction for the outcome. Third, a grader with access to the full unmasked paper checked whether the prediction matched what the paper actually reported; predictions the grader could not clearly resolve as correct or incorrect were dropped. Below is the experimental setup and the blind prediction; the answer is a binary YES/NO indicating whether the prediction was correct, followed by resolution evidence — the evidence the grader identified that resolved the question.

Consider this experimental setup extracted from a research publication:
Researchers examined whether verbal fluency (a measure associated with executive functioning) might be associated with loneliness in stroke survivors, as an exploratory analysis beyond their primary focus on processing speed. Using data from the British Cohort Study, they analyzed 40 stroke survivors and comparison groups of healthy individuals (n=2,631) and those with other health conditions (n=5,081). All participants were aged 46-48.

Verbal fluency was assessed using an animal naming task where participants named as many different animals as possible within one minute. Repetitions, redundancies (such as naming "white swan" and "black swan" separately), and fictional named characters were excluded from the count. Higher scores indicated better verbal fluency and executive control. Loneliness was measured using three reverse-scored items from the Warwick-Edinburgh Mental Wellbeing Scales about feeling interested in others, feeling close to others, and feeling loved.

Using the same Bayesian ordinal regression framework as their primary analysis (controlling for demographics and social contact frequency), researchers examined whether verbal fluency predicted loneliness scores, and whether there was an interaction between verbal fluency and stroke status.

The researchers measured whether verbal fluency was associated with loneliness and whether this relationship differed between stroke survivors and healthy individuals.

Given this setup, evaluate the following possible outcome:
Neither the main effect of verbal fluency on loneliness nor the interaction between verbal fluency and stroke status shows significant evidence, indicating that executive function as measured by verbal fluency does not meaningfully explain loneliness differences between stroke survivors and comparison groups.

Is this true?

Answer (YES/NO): YES